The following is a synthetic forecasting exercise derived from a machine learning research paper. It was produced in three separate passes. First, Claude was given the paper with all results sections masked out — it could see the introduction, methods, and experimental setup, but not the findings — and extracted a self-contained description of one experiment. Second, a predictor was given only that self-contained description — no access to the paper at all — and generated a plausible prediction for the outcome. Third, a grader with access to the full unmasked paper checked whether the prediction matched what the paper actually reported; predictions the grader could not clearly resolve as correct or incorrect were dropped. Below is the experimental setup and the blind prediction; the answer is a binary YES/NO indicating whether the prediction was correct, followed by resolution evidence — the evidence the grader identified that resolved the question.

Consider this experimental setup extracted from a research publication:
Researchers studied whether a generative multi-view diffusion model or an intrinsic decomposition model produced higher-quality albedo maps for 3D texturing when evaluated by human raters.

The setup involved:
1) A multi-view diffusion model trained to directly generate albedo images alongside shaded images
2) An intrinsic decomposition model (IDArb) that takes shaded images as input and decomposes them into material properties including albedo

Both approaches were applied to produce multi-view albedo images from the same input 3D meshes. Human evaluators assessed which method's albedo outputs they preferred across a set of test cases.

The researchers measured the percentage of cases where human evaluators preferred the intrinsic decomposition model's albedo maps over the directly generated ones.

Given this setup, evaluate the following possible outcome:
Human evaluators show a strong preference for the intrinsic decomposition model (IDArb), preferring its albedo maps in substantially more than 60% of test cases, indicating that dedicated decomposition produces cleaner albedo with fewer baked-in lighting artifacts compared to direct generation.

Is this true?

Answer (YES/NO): NO